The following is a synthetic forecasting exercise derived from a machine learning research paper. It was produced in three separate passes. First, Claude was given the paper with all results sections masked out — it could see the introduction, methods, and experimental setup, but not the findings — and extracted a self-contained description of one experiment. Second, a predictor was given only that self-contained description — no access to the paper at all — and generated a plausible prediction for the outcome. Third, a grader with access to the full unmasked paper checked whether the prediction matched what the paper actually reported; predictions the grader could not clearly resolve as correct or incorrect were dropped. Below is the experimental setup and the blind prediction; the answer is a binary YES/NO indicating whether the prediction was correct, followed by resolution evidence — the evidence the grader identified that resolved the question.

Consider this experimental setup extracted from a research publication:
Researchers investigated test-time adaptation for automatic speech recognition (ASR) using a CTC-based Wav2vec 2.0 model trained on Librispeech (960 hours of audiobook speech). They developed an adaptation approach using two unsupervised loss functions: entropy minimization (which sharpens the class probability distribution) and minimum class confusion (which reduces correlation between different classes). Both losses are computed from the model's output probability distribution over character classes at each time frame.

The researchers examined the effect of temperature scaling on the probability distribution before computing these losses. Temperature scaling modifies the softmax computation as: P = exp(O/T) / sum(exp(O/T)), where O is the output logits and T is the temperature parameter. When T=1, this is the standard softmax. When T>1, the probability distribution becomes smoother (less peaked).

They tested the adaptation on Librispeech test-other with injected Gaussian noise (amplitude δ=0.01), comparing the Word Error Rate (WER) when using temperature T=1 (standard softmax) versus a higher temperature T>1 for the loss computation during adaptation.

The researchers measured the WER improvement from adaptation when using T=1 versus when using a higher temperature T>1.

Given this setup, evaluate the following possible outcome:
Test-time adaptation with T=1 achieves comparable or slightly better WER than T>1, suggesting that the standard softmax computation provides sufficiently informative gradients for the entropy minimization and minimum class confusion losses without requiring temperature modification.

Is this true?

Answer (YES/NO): NO